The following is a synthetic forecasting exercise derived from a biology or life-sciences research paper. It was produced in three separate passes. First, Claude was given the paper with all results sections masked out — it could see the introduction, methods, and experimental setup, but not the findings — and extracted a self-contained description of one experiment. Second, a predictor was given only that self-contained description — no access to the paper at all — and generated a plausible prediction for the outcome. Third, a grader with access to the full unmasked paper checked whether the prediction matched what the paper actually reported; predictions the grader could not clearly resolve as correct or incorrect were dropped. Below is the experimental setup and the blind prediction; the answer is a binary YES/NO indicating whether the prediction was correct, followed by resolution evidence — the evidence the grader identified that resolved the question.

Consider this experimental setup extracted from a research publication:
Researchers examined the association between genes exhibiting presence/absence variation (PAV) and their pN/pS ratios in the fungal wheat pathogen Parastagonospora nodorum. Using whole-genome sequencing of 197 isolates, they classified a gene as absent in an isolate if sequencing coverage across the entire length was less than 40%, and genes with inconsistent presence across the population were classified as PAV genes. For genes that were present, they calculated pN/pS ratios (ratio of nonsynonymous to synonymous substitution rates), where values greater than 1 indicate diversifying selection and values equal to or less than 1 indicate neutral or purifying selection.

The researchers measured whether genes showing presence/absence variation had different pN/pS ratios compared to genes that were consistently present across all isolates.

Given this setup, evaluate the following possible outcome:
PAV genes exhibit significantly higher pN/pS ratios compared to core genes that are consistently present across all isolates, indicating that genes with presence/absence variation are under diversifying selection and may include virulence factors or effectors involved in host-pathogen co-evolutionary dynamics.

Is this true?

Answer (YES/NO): YES